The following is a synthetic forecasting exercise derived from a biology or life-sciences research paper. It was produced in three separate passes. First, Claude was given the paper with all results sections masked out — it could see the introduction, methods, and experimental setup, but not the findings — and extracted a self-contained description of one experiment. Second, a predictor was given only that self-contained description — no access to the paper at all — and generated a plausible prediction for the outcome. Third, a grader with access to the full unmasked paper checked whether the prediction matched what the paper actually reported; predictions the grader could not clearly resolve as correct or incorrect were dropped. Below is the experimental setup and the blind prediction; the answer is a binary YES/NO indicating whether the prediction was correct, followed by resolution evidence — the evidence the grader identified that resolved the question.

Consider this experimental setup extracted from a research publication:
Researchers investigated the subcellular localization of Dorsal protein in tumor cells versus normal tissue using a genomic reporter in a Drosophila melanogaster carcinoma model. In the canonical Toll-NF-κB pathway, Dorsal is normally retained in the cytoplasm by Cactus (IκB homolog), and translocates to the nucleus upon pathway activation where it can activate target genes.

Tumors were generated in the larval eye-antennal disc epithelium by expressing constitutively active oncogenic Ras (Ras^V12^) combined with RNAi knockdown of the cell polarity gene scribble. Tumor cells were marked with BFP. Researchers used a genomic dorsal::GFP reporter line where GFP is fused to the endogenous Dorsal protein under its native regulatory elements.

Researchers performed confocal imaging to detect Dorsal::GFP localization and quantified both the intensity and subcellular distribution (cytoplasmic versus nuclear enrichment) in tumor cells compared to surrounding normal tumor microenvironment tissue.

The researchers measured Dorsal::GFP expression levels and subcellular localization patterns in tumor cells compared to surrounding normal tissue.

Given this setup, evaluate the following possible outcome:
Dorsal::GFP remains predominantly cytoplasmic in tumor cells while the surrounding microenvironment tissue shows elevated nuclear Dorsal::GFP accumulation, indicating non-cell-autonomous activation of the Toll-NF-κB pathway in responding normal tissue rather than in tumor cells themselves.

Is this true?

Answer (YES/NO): NO